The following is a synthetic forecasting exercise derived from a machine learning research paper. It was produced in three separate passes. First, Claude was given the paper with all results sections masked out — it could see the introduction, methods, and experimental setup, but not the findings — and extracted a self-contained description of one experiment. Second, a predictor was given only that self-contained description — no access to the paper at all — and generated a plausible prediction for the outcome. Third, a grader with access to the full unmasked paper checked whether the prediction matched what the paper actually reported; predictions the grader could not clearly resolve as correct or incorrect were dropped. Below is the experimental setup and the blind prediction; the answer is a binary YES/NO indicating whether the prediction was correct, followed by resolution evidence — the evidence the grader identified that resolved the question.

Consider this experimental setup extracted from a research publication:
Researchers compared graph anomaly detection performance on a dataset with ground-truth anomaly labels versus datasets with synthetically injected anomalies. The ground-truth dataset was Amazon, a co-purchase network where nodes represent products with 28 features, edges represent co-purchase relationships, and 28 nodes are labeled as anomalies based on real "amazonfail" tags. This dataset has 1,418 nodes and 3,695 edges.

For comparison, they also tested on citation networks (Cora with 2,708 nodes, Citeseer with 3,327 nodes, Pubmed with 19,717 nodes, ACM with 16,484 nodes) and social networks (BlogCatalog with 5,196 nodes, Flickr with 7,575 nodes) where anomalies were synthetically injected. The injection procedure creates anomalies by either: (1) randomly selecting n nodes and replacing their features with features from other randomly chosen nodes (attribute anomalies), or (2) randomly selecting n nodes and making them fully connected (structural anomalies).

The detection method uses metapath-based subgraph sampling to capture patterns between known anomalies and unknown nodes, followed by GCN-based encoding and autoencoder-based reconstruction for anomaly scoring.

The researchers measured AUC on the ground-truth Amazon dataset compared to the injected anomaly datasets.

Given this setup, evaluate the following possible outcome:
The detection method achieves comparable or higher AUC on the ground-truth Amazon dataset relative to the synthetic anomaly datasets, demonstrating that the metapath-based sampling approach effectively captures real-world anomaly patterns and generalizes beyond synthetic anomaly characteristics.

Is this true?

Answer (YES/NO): NO